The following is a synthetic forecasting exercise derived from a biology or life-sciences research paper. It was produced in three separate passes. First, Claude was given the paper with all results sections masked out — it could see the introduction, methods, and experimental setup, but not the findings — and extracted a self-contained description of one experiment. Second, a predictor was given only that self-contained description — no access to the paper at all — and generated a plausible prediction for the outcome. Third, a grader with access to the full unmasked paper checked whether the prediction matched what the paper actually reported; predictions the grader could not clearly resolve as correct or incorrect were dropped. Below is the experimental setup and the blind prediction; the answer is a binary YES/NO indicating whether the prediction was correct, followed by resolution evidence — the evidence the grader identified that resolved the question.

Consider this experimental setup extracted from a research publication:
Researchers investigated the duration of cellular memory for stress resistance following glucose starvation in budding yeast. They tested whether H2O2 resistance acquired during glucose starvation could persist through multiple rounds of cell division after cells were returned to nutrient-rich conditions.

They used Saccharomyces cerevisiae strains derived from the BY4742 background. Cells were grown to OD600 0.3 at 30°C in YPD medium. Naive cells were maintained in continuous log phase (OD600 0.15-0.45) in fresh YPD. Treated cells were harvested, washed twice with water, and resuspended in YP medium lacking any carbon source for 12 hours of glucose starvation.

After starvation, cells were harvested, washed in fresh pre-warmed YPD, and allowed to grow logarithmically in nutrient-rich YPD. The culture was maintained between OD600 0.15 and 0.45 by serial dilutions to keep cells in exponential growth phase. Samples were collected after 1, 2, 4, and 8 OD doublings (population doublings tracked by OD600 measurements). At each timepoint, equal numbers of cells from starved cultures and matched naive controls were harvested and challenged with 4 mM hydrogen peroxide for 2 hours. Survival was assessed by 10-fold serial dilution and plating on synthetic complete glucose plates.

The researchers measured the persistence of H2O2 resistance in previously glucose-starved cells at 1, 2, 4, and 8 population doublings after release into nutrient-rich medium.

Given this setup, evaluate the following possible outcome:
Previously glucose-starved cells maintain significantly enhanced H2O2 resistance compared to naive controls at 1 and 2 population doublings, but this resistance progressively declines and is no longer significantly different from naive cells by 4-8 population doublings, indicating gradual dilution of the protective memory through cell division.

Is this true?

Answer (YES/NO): YES